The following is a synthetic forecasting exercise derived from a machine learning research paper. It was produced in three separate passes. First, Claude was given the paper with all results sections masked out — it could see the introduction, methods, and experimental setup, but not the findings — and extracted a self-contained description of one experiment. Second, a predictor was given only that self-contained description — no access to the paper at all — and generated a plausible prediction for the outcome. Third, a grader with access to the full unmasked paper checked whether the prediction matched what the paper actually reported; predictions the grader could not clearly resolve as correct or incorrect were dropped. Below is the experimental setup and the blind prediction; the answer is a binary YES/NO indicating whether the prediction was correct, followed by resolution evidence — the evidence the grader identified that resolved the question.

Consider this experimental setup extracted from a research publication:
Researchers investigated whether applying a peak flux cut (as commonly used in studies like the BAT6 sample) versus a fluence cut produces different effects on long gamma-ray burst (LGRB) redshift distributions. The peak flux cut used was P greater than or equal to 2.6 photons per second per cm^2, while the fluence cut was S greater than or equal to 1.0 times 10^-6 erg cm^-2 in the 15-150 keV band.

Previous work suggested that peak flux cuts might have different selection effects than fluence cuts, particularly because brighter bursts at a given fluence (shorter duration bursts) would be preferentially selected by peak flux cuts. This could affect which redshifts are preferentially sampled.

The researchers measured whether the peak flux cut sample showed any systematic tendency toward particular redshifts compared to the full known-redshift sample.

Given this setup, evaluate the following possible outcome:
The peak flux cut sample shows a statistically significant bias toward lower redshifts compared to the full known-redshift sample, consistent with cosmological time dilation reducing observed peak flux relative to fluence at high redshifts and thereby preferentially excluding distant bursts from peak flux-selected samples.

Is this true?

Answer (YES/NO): YES